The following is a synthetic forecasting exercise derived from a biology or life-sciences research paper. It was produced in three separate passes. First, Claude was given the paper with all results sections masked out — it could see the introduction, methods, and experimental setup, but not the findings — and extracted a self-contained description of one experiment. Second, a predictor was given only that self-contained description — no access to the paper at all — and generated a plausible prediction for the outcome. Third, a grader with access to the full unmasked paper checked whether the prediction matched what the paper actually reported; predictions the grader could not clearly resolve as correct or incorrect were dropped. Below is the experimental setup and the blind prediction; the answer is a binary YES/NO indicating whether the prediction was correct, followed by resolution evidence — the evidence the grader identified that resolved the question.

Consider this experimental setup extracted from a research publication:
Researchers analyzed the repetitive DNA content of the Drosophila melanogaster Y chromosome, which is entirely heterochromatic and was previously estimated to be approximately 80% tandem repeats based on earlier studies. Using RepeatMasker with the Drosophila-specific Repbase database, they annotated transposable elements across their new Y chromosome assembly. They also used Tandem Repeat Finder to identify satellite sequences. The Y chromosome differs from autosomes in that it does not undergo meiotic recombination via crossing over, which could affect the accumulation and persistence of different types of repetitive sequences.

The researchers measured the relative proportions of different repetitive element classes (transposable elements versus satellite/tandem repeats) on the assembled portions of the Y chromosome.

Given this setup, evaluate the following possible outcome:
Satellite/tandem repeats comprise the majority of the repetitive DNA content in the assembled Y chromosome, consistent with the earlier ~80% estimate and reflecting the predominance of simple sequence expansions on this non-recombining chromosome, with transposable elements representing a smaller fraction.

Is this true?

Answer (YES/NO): NO